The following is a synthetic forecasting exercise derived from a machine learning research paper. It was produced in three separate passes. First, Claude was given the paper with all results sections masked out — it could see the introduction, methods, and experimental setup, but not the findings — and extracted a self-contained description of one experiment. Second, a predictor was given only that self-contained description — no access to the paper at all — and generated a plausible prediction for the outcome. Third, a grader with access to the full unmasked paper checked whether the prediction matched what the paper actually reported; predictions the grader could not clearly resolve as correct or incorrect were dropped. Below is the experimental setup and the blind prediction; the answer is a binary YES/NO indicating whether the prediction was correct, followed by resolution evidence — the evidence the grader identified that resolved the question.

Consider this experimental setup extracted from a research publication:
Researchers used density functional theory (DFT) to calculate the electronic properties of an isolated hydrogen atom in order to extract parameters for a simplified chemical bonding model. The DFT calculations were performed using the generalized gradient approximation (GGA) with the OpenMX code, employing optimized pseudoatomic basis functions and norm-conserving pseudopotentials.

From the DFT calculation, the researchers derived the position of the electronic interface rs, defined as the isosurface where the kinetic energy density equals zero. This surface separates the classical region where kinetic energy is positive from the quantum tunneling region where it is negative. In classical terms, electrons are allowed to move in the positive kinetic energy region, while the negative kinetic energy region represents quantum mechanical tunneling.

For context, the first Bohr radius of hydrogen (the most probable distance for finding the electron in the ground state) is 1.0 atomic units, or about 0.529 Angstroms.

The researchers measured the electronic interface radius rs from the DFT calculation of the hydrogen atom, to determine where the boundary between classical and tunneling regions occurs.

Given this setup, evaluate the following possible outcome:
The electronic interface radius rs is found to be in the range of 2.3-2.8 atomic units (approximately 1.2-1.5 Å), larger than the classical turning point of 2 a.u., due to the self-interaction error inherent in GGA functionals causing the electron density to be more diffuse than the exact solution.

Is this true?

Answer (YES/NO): NO